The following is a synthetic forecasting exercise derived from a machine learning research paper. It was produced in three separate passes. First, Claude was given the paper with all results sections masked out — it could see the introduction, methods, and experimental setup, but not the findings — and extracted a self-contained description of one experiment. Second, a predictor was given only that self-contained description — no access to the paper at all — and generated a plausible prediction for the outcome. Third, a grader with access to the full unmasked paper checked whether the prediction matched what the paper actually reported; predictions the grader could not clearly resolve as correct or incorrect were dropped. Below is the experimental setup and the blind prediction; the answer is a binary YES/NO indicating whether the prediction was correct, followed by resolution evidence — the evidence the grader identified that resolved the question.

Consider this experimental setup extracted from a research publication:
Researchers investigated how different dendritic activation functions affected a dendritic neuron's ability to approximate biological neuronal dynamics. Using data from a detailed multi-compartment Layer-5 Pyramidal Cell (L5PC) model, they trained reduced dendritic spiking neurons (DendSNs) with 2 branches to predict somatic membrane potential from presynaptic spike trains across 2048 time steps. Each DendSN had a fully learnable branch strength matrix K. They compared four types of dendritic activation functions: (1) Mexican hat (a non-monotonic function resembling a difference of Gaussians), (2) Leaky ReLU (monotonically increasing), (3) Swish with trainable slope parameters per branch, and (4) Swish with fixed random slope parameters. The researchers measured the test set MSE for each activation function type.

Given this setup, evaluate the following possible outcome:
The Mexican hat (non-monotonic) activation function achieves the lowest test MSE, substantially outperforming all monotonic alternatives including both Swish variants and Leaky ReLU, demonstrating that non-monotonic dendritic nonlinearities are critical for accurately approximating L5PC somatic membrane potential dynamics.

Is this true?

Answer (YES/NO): NO